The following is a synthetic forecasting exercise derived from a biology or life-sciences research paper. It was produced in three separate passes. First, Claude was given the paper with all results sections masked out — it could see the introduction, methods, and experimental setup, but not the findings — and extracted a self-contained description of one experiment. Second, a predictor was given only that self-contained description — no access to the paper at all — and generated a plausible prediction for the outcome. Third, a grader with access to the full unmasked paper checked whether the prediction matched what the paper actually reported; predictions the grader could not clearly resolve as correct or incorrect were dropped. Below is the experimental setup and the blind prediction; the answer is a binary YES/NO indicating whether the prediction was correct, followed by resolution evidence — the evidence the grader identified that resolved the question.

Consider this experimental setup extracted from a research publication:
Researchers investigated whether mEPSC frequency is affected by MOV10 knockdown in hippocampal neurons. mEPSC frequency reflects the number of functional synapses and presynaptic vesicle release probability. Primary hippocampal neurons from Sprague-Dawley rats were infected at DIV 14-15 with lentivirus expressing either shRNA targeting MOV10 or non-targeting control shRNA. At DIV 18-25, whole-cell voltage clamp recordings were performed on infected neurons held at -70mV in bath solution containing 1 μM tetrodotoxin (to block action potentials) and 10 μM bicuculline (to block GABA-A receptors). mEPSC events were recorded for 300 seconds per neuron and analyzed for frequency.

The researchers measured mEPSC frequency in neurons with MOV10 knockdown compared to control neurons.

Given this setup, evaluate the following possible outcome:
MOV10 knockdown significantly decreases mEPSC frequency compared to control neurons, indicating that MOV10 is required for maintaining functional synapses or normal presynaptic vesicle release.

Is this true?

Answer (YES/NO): NO